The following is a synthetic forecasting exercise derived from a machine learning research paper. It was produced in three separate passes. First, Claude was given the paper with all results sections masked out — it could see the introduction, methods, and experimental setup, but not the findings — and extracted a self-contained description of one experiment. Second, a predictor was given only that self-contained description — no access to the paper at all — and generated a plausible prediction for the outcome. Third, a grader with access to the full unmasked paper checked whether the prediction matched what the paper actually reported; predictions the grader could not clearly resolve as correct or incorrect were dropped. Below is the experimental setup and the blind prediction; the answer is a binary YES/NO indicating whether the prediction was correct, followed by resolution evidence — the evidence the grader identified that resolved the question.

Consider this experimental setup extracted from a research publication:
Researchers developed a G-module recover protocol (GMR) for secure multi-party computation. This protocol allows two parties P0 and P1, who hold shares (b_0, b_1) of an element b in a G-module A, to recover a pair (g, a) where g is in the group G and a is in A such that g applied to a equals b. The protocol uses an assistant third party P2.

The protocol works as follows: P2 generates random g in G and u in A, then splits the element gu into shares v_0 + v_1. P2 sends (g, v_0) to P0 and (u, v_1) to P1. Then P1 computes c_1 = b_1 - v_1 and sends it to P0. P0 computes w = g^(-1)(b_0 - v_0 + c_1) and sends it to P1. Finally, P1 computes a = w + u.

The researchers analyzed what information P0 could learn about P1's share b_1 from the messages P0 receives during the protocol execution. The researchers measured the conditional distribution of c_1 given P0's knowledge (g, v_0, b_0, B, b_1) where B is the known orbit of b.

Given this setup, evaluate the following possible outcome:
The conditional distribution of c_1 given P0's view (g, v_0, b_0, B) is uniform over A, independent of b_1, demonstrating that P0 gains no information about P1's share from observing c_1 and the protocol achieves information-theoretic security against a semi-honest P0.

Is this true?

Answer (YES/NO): YES